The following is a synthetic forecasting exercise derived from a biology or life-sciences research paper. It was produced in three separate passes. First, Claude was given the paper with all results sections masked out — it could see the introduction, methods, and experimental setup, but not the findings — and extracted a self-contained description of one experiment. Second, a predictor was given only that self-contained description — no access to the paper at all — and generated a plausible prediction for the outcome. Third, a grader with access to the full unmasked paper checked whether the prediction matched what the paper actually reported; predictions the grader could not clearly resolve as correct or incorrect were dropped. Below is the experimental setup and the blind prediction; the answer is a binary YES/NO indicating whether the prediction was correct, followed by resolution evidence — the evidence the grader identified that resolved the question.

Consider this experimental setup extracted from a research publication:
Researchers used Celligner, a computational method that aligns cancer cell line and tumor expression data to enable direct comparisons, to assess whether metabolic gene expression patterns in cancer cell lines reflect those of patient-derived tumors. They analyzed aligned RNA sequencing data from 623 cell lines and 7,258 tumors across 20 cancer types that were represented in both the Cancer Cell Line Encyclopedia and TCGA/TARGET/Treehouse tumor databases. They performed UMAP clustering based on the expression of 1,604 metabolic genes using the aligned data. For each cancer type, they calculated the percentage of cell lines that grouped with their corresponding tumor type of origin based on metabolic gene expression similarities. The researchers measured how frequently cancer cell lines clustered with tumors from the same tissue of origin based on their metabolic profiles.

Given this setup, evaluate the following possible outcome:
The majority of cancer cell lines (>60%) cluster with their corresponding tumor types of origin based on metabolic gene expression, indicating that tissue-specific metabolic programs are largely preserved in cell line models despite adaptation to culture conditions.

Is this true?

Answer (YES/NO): YES